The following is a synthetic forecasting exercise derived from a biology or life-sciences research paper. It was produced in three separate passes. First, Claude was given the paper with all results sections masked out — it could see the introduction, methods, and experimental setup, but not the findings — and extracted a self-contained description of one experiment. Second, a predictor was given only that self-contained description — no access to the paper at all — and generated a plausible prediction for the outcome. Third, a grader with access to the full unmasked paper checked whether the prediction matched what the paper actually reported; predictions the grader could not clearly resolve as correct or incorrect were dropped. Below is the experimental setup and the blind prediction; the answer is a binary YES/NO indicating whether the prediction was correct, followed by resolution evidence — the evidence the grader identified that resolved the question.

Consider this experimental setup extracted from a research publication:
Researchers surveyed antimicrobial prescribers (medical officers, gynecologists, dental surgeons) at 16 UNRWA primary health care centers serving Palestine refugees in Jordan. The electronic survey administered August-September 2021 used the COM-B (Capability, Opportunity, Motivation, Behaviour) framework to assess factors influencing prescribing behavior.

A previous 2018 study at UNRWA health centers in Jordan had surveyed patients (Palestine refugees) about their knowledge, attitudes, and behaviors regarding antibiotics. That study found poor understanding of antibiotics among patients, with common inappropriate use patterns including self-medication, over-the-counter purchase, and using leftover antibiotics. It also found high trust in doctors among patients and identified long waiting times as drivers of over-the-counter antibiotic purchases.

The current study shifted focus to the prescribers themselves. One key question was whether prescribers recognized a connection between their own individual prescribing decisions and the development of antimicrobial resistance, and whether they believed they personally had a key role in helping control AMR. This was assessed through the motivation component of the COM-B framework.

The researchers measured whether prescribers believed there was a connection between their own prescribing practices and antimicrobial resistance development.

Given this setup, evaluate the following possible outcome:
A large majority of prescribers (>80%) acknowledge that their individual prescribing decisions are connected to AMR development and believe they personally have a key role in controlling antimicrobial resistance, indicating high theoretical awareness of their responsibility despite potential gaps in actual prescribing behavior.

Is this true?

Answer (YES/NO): NO